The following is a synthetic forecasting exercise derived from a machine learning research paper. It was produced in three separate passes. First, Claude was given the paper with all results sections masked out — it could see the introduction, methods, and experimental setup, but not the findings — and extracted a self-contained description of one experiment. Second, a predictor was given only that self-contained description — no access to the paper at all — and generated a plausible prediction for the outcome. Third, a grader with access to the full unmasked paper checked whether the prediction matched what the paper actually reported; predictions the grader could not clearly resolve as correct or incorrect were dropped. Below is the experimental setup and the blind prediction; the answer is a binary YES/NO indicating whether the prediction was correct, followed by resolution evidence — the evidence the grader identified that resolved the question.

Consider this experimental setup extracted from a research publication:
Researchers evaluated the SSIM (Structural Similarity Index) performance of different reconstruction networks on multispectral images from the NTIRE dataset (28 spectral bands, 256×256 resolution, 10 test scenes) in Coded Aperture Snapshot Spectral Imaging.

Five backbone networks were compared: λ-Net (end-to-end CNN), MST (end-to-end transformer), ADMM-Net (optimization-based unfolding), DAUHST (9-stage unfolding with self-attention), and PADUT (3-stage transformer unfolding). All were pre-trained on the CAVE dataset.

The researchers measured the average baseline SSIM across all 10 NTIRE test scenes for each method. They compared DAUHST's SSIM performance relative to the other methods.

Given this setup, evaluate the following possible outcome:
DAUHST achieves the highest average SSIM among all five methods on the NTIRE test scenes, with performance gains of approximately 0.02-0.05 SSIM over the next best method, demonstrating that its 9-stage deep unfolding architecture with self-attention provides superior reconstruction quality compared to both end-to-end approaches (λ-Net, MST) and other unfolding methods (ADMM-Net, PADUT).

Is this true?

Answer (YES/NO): YES